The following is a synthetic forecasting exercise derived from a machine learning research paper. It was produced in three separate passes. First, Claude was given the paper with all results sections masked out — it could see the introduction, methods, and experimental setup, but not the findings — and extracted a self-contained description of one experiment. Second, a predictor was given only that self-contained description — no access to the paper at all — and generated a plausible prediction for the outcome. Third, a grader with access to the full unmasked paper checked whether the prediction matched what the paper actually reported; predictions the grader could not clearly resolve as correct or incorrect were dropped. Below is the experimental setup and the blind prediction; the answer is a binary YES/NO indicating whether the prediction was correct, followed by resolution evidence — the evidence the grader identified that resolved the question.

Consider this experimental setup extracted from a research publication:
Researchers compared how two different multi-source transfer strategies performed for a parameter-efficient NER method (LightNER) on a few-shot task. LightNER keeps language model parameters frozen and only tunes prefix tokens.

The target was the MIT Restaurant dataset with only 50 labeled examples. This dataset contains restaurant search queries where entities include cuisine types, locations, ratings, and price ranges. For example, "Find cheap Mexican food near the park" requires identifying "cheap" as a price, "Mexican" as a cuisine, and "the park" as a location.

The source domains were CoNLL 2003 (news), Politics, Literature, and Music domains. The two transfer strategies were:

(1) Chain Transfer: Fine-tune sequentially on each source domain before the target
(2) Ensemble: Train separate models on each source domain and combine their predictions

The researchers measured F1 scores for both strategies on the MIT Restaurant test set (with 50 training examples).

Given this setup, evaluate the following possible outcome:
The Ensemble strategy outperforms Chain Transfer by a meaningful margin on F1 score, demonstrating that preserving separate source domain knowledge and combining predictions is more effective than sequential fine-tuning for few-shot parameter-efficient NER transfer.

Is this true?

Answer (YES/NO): YES